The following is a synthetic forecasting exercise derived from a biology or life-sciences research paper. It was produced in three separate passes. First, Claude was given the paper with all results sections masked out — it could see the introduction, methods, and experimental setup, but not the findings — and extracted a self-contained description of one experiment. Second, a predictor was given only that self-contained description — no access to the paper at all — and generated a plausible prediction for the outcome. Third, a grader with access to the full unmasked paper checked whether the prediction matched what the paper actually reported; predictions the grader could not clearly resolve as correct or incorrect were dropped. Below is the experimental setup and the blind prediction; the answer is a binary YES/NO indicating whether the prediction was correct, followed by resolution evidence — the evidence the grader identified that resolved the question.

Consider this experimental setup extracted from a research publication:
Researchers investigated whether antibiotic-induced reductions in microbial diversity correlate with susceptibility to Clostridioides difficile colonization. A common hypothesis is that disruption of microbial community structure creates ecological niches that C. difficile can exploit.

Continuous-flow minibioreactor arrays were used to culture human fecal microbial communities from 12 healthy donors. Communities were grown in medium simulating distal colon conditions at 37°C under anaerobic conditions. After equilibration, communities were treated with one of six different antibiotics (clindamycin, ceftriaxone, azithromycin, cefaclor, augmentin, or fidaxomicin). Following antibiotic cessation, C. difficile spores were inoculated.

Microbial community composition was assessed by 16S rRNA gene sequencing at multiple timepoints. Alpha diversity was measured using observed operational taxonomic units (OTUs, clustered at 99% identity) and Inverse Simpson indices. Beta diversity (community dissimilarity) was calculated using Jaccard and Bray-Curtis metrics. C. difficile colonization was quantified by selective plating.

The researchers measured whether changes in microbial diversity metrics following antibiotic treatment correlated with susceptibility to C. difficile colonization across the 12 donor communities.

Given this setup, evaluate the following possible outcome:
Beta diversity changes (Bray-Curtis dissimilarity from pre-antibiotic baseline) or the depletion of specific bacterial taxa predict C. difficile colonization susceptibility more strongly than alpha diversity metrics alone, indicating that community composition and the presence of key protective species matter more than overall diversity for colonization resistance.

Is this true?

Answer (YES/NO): NO